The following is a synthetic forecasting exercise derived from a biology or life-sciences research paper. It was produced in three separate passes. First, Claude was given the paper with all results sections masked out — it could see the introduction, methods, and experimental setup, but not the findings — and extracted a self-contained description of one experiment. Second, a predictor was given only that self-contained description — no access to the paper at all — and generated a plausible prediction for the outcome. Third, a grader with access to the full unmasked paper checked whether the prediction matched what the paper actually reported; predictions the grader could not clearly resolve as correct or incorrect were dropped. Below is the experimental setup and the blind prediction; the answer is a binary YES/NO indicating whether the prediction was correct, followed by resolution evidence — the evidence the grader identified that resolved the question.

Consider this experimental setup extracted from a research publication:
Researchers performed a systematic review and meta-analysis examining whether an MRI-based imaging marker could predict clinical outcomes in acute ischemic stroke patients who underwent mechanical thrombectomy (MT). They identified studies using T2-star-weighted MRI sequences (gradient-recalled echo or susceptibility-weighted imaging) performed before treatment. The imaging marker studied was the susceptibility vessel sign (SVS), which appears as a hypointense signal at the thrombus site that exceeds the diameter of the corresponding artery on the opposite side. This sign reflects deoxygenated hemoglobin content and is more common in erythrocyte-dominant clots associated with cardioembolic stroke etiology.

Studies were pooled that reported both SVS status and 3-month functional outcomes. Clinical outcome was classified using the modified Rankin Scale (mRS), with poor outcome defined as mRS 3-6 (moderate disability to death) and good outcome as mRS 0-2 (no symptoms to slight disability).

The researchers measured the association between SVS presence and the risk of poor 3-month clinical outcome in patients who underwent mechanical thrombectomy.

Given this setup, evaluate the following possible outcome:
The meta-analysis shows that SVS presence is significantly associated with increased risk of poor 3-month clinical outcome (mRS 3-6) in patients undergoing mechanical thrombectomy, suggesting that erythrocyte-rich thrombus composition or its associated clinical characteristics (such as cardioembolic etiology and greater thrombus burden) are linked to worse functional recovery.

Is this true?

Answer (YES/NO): NO